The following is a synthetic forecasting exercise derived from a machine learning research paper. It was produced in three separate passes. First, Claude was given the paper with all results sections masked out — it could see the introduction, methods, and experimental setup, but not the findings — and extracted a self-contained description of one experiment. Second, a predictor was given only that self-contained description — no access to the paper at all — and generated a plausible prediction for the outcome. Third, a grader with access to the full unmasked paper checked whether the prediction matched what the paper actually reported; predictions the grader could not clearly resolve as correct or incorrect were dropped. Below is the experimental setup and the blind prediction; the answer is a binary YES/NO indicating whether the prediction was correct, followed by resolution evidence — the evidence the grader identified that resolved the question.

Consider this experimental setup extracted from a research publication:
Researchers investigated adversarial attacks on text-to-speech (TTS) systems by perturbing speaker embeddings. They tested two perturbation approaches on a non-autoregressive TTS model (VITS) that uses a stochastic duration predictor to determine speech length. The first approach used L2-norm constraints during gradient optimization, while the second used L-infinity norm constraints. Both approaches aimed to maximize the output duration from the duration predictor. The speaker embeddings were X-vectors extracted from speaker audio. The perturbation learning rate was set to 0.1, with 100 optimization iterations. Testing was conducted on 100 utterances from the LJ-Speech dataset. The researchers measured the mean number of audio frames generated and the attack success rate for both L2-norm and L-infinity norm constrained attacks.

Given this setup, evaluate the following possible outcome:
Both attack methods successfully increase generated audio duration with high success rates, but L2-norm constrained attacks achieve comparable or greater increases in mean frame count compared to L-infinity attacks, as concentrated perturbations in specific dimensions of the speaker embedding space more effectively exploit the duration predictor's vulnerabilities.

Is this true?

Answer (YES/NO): NO